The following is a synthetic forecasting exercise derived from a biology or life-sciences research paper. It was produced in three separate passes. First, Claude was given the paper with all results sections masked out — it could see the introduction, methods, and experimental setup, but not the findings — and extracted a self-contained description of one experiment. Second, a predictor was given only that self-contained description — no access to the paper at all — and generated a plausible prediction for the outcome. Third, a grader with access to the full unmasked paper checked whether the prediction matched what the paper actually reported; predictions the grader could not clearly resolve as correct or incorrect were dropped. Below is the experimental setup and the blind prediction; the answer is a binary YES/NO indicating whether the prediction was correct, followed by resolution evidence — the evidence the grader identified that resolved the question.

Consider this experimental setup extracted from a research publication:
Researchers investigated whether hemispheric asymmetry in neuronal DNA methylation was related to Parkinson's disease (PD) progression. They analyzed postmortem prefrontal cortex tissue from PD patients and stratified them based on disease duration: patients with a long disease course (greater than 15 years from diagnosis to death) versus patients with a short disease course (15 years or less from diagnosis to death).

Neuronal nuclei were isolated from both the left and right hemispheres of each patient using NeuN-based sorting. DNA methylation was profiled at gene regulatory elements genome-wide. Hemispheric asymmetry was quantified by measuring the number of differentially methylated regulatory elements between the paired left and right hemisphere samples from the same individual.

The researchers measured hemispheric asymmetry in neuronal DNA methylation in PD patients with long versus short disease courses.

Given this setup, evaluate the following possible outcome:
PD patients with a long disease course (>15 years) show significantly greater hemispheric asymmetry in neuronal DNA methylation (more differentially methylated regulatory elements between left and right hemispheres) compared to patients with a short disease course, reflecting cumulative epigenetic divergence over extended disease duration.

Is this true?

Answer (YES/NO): NO